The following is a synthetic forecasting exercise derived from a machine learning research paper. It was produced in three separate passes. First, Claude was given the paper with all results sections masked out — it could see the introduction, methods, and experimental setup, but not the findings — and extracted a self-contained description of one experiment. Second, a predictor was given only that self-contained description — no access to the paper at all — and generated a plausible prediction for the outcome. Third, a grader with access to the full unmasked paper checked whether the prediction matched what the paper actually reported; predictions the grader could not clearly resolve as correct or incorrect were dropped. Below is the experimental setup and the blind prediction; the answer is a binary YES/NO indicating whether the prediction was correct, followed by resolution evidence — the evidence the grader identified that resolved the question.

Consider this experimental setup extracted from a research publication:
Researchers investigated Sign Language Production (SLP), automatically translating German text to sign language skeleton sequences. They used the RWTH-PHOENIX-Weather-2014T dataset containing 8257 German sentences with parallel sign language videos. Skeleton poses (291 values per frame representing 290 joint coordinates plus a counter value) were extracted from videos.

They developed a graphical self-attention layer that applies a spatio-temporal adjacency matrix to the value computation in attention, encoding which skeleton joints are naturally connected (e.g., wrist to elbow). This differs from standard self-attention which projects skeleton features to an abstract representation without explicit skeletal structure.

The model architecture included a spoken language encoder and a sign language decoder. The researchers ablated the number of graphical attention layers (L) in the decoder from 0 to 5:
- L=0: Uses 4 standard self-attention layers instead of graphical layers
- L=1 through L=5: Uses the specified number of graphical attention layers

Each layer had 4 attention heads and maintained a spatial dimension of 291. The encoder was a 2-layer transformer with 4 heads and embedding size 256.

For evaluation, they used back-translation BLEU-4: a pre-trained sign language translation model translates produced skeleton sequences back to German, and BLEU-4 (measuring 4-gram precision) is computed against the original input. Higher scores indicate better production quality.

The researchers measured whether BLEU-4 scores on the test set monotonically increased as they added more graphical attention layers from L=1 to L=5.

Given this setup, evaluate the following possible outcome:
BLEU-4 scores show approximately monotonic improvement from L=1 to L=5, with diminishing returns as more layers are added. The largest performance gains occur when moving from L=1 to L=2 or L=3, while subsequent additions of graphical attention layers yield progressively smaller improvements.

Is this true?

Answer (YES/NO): NO